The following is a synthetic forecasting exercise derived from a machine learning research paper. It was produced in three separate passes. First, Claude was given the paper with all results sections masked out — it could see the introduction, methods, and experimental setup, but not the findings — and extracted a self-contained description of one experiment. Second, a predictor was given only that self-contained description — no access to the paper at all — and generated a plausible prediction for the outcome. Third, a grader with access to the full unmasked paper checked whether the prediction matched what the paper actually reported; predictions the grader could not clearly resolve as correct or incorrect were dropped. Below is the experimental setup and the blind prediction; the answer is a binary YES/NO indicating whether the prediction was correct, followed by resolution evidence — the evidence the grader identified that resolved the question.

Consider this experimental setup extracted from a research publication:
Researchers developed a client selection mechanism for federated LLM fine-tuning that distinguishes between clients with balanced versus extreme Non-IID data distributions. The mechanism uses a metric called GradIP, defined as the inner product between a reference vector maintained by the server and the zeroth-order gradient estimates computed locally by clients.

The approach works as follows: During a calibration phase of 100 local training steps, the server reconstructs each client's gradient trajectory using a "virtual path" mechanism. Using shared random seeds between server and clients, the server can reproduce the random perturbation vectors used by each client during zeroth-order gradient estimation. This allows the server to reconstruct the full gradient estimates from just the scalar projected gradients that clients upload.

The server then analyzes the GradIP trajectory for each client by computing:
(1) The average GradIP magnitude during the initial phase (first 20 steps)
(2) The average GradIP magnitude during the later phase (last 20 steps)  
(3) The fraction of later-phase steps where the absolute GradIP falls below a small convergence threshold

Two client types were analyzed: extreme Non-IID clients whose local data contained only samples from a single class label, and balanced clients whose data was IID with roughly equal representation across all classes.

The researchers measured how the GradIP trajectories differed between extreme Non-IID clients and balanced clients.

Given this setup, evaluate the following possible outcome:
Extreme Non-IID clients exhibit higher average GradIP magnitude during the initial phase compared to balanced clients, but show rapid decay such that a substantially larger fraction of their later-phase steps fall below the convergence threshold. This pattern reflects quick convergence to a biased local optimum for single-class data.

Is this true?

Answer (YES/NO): NO